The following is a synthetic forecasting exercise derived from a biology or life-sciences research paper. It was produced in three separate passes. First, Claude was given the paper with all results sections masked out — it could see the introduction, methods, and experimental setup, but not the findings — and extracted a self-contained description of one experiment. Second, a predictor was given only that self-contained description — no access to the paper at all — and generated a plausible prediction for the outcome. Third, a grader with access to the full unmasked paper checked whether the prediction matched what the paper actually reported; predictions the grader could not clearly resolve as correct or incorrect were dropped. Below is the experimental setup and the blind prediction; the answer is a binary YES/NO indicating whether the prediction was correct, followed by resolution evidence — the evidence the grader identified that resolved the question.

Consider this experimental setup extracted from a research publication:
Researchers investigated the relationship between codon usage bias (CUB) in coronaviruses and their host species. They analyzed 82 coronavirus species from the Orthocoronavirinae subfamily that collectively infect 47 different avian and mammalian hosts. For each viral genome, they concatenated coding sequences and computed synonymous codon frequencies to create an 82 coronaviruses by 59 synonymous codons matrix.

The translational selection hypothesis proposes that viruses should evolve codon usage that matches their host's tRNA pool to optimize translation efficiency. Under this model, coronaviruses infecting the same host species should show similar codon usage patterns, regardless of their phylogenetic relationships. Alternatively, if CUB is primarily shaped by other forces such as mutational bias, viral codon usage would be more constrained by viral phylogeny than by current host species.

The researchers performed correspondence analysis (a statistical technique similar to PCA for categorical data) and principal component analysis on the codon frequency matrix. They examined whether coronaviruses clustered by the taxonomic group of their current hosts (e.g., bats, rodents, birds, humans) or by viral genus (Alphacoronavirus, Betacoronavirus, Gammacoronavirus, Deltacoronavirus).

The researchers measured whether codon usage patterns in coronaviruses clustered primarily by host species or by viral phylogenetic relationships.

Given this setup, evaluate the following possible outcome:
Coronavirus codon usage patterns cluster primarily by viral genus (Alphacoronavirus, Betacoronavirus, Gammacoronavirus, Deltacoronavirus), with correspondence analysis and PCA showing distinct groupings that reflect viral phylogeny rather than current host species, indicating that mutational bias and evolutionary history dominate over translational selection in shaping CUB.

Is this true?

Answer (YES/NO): NO